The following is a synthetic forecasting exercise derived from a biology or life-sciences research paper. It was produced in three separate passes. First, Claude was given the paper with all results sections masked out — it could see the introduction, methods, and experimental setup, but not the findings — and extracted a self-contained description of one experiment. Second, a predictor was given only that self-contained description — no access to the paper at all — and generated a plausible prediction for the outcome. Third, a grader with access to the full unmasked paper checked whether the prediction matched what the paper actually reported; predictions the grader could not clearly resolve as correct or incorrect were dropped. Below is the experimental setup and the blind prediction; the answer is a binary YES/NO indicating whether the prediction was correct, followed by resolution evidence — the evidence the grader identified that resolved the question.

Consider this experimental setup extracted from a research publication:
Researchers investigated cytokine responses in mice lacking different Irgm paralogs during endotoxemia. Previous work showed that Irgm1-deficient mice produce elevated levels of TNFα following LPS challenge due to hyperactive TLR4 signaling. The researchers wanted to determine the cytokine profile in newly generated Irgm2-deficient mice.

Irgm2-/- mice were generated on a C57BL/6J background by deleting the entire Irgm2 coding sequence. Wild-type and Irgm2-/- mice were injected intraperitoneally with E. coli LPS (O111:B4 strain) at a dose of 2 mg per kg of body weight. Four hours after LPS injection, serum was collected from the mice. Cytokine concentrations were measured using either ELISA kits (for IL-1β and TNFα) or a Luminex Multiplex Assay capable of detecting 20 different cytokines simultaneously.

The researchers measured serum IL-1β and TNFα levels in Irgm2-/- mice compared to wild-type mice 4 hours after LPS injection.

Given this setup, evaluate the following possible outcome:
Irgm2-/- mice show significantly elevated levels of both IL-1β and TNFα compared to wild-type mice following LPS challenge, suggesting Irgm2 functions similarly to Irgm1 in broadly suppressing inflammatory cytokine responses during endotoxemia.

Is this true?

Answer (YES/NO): NO